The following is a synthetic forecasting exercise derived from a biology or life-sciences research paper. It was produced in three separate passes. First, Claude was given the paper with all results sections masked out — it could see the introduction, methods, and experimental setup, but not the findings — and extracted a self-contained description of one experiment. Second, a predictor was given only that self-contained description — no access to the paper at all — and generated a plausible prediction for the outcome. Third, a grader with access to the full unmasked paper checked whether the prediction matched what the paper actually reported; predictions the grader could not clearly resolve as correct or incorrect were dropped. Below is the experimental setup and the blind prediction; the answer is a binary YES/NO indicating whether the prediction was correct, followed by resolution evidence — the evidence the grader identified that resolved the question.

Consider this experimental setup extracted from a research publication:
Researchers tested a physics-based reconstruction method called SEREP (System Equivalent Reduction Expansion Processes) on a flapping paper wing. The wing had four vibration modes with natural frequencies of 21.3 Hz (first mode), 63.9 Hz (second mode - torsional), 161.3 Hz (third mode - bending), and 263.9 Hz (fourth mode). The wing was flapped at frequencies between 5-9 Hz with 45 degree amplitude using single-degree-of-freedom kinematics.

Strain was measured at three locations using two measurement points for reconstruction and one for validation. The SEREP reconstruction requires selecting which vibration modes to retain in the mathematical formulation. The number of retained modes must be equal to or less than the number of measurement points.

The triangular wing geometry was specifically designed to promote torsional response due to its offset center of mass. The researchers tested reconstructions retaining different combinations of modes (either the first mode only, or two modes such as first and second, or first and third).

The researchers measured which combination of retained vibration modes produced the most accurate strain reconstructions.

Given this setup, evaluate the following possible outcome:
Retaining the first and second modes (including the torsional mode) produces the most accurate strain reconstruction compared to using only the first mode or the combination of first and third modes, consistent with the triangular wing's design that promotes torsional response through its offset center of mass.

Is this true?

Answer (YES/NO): NO